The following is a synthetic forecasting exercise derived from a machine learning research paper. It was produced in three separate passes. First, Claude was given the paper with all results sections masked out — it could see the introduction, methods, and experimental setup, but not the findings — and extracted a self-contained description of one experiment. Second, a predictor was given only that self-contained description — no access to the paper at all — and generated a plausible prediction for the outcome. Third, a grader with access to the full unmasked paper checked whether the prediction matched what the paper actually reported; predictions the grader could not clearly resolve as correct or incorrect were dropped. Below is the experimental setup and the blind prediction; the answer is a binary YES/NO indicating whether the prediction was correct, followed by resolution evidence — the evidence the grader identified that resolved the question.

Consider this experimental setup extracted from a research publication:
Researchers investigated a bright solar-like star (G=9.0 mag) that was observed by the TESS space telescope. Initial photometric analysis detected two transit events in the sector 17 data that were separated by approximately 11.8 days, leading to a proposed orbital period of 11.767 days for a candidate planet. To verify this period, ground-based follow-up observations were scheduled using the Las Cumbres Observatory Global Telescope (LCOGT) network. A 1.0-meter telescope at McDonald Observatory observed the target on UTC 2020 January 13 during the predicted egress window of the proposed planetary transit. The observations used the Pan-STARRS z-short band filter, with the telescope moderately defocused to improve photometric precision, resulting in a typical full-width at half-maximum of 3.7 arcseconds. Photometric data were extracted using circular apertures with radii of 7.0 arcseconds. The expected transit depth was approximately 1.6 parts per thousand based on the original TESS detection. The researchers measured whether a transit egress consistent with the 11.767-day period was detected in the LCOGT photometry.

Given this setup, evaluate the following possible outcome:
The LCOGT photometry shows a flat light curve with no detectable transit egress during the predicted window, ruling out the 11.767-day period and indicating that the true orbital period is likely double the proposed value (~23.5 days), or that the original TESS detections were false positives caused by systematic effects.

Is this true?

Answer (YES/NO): NO